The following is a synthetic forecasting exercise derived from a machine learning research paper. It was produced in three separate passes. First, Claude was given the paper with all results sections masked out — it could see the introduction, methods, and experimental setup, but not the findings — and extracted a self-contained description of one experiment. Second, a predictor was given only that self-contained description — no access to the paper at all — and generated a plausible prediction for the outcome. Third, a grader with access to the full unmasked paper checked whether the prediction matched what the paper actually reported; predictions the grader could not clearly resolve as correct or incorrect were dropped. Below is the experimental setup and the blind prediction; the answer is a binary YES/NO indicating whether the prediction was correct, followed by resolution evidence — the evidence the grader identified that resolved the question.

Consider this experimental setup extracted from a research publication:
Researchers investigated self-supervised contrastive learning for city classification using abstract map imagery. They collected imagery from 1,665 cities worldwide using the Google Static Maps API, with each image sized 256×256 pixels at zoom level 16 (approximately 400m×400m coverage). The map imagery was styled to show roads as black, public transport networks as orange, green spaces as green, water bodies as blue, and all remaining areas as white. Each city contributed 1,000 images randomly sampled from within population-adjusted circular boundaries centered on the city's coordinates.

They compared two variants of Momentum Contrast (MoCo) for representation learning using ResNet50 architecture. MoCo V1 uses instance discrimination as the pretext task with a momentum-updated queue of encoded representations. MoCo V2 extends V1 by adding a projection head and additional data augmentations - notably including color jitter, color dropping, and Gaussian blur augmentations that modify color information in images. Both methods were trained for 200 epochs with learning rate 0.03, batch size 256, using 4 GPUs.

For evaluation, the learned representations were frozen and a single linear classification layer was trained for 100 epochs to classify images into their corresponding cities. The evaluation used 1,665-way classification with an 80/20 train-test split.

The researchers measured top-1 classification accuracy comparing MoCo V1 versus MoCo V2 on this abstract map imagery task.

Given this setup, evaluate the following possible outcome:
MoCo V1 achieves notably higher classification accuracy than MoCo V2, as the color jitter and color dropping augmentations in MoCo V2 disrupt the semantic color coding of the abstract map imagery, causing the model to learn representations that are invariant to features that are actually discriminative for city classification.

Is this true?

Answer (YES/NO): YES